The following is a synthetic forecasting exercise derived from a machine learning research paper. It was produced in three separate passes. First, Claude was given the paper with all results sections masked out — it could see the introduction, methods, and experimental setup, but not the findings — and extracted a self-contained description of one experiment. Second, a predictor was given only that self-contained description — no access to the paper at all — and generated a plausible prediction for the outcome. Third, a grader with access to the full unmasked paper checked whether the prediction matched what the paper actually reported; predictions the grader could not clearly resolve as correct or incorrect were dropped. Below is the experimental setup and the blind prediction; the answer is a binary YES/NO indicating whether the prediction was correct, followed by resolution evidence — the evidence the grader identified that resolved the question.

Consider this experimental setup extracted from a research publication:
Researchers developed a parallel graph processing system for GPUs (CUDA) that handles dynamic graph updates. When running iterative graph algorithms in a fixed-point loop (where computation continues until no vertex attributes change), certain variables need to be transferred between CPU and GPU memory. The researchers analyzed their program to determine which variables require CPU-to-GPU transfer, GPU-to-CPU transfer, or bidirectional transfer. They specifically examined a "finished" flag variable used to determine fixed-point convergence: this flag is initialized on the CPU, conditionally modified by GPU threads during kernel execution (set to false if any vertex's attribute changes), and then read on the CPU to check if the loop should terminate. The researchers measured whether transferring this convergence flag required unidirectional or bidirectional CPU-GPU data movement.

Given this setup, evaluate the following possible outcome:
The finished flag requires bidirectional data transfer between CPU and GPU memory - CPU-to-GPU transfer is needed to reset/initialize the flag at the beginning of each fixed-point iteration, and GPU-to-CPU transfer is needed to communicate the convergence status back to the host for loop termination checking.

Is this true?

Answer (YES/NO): YES